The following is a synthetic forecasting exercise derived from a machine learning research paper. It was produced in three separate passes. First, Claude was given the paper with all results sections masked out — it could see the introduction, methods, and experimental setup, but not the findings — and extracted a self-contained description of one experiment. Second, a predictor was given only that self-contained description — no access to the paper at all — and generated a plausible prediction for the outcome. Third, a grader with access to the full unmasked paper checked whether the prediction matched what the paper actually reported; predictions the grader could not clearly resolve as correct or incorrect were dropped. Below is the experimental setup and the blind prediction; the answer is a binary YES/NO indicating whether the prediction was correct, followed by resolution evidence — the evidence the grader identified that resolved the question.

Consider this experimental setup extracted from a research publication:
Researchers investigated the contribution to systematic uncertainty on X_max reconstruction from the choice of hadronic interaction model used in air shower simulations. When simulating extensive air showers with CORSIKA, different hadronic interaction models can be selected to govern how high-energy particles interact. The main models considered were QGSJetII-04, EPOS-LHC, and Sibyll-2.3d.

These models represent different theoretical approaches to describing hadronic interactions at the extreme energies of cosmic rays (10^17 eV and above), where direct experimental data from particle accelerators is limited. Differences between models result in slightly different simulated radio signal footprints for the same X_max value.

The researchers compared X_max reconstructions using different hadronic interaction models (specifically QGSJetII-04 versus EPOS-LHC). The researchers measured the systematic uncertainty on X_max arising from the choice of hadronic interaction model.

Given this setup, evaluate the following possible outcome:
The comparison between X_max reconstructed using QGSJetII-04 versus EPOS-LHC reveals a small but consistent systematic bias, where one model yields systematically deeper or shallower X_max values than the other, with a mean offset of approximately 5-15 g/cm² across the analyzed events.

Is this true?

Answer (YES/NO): NO